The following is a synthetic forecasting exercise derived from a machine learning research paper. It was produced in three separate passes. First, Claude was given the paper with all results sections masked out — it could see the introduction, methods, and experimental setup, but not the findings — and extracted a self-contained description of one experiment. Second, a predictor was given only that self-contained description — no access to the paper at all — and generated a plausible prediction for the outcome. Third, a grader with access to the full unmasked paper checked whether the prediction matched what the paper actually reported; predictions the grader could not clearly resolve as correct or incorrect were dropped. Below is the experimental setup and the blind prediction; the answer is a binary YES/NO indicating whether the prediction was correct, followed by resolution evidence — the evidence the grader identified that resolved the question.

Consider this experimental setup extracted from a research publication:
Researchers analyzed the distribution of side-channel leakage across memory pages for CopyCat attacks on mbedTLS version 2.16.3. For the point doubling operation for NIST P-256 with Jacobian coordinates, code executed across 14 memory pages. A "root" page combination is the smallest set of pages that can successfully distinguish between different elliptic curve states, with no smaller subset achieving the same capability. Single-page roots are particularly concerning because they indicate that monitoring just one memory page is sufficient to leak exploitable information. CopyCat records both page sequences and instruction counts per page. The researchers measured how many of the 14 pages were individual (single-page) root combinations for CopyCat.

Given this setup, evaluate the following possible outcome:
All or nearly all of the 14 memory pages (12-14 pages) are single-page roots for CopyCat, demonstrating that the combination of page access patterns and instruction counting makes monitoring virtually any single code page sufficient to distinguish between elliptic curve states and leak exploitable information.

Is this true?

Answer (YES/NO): YES